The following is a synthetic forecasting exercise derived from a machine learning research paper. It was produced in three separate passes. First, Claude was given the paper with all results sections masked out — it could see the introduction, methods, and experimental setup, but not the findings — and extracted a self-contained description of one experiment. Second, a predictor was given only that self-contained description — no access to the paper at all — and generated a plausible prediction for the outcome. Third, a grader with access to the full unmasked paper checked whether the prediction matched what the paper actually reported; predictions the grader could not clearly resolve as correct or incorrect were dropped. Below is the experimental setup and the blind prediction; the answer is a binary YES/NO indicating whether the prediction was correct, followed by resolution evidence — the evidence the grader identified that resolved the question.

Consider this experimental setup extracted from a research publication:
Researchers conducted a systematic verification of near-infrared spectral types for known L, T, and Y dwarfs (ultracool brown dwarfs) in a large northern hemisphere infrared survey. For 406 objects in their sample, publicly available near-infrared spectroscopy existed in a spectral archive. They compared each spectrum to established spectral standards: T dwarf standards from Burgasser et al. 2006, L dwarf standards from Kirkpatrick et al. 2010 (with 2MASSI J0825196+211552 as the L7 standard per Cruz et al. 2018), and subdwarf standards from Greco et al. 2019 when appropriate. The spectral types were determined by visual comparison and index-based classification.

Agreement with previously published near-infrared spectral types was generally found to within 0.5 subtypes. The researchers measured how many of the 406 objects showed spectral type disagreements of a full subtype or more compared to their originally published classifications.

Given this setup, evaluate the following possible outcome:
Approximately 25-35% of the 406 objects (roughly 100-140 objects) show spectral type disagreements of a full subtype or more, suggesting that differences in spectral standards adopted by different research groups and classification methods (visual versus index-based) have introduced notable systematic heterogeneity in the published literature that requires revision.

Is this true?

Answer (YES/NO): NO